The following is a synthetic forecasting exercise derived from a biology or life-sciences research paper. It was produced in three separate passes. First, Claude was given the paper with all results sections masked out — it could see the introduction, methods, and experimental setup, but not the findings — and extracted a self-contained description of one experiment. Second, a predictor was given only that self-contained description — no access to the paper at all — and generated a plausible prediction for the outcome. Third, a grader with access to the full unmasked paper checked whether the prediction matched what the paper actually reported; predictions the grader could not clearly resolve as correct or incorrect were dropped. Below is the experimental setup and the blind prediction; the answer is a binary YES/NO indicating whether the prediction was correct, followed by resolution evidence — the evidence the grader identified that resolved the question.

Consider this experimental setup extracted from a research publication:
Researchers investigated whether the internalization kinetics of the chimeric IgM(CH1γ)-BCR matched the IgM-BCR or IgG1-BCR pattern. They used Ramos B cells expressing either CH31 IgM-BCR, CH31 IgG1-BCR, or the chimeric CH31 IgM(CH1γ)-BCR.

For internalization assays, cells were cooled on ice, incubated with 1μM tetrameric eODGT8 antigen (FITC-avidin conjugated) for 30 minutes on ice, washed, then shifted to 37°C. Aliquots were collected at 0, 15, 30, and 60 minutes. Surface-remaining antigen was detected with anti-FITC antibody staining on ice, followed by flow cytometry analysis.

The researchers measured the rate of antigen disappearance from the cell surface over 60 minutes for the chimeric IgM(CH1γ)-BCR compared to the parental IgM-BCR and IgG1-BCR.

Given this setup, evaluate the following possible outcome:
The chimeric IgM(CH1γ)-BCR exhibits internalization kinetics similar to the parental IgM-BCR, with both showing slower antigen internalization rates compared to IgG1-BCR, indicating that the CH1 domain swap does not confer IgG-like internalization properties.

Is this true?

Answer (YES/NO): NO